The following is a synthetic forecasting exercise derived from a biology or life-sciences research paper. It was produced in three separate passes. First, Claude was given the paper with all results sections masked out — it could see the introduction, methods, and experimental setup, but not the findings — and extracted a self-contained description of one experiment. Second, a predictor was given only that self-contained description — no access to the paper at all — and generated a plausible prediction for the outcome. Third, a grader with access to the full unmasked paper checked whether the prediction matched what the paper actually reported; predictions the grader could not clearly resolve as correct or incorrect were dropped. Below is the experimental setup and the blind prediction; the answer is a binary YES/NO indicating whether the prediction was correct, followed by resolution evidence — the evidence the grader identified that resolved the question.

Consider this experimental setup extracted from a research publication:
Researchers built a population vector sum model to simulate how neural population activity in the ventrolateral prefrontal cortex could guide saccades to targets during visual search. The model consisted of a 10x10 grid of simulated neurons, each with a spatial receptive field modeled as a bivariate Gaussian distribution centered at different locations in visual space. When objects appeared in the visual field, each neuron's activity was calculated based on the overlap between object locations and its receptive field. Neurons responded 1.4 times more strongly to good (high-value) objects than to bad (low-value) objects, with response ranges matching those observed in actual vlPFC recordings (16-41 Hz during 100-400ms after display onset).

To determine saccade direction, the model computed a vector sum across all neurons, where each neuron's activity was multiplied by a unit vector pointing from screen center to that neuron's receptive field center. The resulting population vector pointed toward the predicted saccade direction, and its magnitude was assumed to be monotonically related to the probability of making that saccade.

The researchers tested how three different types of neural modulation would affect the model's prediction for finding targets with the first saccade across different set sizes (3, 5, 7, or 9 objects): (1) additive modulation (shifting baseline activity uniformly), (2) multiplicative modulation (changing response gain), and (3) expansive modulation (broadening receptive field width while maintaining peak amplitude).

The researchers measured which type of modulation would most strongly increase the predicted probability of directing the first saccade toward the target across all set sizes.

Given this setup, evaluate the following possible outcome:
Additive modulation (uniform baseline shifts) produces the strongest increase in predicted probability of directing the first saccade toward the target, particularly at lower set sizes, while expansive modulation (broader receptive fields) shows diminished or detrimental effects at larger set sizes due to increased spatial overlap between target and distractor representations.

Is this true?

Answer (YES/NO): NO